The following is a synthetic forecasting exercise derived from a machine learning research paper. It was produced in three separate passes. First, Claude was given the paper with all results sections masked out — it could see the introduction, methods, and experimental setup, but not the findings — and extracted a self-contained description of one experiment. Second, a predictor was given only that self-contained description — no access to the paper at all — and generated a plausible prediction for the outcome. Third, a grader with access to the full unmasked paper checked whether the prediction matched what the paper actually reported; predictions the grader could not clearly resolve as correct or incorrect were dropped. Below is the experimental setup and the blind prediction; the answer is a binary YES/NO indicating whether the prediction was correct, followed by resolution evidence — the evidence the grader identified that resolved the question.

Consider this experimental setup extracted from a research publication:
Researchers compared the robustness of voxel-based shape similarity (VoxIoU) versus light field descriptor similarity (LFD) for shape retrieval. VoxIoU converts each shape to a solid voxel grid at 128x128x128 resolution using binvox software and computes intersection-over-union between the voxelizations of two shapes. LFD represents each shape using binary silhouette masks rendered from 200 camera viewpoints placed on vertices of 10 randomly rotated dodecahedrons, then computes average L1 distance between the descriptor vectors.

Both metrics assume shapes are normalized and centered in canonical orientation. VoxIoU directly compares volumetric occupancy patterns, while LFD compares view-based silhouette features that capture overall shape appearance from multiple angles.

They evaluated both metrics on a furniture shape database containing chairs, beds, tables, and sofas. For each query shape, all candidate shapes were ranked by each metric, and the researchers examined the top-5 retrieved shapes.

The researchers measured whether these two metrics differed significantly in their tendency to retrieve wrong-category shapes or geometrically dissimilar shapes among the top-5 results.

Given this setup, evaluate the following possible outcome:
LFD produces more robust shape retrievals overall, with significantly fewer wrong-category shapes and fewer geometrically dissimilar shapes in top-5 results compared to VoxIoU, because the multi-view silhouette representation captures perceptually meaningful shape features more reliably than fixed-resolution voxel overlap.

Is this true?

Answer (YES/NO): NO